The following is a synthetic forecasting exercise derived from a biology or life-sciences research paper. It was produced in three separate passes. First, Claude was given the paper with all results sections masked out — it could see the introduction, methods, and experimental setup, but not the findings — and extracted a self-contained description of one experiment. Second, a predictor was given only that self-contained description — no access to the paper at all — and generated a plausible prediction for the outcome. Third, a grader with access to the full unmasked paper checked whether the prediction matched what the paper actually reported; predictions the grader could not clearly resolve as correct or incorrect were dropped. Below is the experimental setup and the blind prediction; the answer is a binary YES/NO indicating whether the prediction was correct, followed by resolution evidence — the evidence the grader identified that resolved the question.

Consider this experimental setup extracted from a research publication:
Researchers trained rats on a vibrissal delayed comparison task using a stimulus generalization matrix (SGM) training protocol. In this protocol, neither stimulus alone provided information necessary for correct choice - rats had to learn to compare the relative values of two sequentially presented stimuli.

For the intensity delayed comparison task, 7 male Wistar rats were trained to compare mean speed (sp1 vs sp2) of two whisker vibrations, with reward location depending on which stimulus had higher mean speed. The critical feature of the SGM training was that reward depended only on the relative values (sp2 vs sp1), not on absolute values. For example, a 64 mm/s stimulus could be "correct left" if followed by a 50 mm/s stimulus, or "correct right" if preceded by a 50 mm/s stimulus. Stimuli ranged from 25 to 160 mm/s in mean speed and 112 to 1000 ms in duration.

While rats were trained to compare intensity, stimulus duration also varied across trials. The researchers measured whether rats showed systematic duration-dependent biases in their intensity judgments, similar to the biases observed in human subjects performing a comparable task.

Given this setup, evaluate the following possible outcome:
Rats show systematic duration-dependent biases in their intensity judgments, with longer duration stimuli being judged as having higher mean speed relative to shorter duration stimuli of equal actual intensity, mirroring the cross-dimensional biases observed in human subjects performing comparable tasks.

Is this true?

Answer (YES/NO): YES